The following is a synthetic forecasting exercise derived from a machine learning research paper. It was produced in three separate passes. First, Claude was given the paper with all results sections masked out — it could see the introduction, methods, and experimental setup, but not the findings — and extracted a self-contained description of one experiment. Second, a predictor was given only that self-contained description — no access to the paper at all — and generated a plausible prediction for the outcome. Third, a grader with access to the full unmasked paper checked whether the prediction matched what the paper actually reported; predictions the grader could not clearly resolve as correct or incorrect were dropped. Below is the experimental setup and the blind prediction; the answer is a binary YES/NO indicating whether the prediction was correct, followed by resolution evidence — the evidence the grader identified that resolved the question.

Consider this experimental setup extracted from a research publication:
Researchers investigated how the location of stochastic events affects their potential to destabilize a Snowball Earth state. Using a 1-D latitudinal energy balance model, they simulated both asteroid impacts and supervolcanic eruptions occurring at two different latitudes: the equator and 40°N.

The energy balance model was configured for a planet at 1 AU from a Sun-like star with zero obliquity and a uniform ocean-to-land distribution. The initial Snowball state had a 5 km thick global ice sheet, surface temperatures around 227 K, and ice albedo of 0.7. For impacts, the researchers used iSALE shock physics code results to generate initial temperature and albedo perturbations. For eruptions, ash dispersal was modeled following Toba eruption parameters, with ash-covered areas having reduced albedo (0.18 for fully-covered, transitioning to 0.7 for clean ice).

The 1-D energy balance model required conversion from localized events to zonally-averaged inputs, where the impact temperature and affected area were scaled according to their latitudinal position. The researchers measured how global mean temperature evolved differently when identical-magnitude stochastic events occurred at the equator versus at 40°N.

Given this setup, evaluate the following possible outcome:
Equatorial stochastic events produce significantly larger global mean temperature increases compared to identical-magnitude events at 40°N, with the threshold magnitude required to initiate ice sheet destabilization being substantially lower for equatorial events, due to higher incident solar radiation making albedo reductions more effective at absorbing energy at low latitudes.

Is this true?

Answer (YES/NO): YES